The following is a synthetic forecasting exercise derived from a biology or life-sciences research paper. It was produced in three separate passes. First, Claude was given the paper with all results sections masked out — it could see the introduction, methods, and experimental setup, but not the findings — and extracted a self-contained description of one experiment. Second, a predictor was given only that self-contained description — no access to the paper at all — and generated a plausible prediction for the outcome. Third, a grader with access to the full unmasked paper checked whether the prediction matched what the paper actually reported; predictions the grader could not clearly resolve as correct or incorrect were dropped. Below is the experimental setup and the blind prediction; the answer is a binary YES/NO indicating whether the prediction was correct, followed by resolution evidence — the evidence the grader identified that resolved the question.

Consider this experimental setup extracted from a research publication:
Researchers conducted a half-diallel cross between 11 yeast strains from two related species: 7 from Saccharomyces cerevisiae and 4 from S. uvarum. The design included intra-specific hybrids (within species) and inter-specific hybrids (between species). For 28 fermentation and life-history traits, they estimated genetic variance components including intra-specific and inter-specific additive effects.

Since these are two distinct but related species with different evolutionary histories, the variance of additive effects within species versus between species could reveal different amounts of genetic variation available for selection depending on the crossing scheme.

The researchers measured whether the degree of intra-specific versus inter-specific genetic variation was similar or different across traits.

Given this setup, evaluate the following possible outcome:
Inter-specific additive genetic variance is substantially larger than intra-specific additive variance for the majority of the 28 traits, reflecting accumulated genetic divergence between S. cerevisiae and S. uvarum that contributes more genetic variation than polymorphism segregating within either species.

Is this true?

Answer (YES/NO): NO